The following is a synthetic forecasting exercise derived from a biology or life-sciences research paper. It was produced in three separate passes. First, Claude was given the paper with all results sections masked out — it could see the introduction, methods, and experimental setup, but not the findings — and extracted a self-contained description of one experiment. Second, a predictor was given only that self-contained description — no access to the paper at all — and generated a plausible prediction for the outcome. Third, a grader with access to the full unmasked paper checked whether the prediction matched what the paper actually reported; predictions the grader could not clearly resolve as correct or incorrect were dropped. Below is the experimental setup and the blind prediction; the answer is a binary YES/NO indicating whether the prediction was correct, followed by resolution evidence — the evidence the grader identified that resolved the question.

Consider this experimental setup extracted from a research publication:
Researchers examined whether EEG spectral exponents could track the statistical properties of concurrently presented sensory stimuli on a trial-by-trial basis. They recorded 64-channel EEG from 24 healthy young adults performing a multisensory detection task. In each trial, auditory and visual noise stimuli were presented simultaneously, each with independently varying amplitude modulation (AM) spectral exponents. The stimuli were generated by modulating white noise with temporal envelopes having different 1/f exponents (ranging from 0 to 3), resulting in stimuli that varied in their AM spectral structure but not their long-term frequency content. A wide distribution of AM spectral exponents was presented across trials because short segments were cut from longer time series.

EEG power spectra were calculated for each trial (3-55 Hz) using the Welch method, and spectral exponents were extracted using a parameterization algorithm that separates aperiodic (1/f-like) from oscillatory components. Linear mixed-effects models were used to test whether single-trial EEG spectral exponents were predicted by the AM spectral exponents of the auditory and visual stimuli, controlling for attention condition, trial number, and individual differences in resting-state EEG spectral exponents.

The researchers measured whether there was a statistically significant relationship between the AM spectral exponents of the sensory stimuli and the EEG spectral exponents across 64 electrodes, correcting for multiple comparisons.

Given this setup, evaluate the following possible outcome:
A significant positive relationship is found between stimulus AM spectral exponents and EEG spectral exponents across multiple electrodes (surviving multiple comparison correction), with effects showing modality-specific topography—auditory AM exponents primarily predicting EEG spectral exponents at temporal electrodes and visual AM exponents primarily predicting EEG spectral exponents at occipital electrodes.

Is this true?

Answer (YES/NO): NO